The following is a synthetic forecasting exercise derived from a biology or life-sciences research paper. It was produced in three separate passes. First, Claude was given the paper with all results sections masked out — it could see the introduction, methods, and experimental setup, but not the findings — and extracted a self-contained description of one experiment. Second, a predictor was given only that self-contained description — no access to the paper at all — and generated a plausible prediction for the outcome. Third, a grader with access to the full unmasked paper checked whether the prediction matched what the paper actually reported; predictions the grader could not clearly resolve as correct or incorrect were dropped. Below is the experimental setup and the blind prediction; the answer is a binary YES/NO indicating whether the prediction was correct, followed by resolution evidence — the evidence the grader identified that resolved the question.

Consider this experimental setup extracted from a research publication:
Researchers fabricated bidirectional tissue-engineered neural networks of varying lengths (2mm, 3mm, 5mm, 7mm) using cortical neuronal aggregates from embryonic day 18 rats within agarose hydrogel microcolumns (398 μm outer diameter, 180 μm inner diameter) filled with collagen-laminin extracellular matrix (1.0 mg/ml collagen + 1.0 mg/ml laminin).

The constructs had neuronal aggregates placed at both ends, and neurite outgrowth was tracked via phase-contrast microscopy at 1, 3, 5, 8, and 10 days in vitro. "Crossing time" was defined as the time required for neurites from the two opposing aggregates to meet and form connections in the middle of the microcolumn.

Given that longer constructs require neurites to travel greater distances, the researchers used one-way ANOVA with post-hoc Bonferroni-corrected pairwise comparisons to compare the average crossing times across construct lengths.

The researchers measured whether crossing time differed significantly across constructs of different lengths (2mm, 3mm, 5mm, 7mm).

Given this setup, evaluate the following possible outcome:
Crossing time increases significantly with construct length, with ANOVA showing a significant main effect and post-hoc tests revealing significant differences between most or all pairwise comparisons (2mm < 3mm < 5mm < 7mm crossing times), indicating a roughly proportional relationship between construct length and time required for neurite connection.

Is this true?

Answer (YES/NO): NO